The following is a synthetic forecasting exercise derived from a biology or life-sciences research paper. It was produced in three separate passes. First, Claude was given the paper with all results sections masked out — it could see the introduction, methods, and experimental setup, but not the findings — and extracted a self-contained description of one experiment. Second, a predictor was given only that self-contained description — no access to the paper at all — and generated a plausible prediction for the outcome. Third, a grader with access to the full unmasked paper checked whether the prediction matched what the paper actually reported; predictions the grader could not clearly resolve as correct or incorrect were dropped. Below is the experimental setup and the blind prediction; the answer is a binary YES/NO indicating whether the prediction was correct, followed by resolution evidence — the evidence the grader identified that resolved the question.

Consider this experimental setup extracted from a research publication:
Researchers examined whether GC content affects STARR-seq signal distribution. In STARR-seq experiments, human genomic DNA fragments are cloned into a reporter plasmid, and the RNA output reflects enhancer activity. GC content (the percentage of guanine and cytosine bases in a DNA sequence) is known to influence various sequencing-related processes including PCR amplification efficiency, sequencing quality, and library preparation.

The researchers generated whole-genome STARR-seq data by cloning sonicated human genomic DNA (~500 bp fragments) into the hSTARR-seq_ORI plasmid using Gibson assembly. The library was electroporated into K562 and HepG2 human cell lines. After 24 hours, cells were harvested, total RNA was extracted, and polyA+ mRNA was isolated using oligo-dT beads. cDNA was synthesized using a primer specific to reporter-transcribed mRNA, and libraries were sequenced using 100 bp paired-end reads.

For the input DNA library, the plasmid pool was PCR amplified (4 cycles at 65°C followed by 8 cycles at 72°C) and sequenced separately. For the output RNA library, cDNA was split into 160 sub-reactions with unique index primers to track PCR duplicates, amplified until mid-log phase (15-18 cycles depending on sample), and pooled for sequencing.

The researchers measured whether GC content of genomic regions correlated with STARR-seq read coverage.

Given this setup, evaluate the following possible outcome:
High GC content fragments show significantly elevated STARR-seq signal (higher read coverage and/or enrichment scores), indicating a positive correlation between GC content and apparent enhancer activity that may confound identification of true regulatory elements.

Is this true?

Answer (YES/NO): YES